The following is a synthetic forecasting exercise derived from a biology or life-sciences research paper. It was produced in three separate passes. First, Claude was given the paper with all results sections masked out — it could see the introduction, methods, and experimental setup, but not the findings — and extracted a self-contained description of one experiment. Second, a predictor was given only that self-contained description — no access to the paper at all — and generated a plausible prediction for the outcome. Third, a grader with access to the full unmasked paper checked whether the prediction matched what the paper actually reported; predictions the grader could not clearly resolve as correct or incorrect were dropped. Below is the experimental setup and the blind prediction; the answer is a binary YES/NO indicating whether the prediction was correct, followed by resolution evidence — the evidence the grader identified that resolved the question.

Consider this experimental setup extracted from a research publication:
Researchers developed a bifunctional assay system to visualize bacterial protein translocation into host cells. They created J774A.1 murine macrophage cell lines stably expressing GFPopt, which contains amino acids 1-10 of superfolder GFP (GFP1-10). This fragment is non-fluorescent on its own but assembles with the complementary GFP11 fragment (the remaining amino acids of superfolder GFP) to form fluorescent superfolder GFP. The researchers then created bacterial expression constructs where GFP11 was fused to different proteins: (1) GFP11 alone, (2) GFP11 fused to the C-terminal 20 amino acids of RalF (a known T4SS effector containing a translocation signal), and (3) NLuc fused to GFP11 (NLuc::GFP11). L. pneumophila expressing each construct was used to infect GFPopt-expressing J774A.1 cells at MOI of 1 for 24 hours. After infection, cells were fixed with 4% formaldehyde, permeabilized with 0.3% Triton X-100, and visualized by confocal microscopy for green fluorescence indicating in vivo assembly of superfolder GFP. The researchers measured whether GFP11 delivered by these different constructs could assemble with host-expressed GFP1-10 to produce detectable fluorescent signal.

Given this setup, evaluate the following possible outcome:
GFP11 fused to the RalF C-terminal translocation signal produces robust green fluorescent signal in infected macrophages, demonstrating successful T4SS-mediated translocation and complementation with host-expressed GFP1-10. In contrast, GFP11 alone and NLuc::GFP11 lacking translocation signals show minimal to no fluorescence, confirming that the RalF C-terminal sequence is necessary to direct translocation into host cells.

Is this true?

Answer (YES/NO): NO